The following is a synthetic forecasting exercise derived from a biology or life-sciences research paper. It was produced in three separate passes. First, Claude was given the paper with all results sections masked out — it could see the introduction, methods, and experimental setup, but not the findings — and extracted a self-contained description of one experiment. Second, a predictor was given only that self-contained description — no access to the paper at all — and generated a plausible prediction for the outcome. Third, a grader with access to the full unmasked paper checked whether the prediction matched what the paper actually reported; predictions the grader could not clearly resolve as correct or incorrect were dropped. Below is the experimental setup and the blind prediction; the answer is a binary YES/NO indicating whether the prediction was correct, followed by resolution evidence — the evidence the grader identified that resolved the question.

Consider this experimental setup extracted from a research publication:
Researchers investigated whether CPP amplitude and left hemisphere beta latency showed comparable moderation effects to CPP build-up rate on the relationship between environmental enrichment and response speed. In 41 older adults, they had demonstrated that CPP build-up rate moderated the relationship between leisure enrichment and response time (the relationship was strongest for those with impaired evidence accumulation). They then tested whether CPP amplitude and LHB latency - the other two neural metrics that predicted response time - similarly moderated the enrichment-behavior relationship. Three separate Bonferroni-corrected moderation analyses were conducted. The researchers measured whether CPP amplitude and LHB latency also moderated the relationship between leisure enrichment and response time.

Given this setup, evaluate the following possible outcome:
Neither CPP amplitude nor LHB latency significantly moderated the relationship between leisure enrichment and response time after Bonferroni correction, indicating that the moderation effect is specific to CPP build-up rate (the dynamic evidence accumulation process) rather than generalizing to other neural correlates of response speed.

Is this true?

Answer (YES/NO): YES